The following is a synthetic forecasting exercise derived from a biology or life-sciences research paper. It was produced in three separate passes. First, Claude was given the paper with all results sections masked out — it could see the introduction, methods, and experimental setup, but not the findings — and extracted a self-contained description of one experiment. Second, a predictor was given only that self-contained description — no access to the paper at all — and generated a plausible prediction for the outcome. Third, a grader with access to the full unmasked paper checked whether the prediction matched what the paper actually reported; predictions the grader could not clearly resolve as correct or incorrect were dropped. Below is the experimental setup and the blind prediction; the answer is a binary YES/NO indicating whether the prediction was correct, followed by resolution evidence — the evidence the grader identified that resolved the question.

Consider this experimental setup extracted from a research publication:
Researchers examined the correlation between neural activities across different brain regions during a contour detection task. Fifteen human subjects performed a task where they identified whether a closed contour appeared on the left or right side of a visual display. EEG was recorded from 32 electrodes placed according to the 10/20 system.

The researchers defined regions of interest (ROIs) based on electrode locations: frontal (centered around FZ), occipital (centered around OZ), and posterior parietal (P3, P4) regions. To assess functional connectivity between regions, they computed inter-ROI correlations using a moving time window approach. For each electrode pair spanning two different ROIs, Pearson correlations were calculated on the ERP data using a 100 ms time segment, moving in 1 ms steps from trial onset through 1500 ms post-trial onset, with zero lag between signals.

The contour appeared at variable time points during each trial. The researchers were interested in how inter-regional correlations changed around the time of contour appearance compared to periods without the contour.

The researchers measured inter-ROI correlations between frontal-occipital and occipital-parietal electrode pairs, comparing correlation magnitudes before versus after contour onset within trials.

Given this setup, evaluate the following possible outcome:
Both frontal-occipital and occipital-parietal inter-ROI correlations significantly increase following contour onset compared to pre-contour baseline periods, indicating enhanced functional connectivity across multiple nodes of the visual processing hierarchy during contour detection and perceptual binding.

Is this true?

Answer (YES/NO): YES